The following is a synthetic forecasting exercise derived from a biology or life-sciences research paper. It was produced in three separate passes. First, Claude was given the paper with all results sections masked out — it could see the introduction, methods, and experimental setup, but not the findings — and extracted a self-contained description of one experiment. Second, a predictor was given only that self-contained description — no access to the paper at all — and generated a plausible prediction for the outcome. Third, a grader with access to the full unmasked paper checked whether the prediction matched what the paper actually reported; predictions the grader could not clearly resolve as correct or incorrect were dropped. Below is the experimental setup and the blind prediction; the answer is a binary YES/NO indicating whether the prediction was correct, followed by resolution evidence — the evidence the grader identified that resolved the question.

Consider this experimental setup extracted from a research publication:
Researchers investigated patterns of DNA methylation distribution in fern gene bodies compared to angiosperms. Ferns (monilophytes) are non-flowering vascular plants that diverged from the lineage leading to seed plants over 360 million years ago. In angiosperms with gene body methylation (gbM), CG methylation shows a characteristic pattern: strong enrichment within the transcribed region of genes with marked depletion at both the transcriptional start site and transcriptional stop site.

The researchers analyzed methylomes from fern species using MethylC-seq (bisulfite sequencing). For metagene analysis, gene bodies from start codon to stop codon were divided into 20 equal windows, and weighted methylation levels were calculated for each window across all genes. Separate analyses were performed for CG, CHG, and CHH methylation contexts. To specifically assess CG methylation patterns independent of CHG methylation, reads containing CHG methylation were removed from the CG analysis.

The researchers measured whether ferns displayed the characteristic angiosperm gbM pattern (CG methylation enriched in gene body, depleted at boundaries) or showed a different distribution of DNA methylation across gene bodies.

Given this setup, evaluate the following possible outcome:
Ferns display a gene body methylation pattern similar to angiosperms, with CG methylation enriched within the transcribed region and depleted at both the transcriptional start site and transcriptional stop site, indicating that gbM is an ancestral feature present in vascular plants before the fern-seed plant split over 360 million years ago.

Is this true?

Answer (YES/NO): NO